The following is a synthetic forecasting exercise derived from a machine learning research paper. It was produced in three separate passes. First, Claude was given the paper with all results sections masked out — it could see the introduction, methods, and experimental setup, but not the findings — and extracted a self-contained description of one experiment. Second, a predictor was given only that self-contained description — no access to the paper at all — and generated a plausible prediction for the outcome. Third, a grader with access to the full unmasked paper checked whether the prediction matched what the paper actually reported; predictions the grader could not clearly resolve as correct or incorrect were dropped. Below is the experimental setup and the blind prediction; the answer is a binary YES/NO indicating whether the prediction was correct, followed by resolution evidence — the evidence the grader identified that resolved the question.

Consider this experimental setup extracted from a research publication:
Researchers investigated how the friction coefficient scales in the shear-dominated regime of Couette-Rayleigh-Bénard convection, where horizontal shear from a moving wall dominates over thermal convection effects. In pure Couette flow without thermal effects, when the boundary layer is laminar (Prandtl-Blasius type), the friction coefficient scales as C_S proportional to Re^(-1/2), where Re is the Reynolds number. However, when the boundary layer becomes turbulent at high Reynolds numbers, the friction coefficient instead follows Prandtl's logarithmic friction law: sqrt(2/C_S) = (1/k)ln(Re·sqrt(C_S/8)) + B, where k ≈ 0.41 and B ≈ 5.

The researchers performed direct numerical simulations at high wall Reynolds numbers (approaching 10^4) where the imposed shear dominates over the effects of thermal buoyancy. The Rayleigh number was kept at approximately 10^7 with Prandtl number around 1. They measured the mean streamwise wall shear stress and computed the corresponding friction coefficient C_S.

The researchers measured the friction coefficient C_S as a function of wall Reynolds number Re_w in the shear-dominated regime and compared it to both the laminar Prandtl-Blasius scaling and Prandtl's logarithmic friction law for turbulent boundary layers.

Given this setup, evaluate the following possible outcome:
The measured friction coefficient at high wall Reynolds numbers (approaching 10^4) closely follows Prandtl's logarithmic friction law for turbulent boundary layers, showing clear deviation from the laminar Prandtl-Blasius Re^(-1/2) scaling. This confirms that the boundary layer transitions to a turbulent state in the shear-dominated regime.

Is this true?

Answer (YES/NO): YES